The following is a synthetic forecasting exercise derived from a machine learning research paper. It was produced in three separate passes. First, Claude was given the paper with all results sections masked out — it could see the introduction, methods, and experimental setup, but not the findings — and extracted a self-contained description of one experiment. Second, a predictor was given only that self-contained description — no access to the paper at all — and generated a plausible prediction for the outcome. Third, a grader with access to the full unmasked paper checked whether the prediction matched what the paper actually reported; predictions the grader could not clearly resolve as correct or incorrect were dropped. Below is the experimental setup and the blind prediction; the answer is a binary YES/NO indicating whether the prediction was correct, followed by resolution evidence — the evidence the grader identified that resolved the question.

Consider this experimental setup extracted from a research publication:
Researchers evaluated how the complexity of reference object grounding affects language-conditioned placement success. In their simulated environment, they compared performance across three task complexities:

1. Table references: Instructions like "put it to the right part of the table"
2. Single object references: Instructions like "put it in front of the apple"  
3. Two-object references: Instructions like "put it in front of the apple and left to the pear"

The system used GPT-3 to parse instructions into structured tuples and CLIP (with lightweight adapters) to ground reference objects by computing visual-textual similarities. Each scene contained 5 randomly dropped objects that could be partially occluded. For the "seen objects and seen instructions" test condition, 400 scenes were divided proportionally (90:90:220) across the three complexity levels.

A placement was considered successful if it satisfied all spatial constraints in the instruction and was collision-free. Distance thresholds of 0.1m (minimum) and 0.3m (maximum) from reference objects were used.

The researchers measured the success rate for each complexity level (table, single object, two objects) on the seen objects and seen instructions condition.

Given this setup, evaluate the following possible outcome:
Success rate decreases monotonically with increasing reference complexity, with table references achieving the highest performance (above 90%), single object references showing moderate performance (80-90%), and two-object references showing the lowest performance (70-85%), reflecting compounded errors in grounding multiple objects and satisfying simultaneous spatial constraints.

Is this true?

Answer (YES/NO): NO